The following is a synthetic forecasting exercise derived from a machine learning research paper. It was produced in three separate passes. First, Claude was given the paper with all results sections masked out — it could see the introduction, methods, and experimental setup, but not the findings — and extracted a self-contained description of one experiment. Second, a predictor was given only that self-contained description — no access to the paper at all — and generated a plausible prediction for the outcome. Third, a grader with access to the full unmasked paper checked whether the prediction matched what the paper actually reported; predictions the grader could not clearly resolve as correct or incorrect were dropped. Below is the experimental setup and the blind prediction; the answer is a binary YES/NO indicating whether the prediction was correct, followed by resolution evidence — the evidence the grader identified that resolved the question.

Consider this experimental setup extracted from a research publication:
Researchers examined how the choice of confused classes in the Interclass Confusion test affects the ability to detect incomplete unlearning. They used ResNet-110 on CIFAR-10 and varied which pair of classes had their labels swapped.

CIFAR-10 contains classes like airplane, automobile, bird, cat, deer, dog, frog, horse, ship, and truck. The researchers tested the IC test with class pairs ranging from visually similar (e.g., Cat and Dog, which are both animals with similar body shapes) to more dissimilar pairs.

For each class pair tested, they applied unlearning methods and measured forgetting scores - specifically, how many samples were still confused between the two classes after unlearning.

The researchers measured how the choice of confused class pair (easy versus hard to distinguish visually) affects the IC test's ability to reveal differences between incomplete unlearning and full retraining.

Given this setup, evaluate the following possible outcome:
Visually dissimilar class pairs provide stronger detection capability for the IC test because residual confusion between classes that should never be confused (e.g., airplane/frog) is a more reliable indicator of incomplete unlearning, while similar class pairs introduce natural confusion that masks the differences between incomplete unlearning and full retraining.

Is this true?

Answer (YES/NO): NO